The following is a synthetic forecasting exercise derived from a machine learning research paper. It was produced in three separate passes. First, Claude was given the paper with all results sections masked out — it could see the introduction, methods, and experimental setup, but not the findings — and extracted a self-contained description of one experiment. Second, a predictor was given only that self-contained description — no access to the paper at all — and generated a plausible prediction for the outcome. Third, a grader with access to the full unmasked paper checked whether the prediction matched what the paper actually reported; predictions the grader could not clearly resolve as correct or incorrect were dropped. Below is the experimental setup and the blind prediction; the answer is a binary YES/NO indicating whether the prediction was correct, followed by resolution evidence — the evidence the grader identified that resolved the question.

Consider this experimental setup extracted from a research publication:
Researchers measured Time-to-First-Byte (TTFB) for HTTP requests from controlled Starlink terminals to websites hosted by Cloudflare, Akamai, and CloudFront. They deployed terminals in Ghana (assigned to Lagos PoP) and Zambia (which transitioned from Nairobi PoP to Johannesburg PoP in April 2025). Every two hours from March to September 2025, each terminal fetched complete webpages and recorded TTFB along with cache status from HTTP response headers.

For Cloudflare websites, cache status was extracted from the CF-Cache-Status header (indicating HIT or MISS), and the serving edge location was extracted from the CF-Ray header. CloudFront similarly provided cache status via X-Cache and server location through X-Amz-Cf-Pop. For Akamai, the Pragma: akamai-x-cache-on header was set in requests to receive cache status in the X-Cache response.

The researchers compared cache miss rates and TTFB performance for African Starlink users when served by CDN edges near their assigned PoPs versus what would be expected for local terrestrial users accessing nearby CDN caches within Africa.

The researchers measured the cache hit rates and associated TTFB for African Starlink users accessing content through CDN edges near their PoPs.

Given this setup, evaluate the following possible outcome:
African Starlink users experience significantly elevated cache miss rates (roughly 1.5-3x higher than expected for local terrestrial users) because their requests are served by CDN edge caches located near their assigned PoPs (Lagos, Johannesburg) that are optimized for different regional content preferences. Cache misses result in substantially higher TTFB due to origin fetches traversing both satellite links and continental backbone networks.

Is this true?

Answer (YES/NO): NO